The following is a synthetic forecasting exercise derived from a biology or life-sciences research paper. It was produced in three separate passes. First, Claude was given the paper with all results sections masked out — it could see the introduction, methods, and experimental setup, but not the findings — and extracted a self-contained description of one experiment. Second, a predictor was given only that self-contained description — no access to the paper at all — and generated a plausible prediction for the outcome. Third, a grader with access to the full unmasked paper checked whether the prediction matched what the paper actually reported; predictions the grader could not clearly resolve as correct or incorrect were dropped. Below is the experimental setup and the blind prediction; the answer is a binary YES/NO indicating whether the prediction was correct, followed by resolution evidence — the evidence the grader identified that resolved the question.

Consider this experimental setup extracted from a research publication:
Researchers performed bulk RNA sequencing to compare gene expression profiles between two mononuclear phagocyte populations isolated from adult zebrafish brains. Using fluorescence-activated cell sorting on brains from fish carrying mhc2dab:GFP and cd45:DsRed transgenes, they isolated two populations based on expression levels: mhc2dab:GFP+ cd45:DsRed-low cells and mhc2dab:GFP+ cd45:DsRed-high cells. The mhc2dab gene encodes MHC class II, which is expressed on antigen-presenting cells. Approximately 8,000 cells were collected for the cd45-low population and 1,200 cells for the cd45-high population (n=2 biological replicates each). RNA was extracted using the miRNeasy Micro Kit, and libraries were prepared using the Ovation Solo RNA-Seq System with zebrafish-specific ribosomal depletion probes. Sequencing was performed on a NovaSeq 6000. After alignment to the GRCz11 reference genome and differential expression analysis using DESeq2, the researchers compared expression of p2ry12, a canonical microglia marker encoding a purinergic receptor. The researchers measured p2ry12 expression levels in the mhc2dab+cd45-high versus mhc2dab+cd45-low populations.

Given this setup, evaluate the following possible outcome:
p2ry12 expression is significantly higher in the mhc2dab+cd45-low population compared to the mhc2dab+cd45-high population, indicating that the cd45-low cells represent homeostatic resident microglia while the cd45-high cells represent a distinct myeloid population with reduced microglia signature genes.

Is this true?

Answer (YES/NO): YES